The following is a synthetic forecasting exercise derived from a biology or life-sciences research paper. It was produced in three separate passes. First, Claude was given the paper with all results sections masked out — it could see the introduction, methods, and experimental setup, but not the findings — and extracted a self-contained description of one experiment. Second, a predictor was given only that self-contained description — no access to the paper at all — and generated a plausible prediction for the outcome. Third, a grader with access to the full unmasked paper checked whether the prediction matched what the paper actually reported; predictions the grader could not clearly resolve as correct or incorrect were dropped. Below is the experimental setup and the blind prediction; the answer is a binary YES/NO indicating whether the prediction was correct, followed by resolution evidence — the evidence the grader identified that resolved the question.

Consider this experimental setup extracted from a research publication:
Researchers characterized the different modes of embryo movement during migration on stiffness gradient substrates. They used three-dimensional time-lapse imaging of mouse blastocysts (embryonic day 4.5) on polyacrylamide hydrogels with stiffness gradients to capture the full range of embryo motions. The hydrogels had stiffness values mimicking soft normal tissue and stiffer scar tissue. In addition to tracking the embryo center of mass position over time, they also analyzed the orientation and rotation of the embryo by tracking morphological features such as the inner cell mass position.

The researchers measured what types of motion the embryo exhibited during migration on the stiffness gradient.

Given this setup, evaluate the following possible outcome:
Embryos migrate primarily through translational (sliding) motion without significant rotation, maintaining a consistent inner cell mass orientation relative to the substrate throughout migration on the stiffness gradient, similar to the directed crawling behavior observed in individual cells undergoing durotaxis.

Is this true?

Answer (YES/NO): NO